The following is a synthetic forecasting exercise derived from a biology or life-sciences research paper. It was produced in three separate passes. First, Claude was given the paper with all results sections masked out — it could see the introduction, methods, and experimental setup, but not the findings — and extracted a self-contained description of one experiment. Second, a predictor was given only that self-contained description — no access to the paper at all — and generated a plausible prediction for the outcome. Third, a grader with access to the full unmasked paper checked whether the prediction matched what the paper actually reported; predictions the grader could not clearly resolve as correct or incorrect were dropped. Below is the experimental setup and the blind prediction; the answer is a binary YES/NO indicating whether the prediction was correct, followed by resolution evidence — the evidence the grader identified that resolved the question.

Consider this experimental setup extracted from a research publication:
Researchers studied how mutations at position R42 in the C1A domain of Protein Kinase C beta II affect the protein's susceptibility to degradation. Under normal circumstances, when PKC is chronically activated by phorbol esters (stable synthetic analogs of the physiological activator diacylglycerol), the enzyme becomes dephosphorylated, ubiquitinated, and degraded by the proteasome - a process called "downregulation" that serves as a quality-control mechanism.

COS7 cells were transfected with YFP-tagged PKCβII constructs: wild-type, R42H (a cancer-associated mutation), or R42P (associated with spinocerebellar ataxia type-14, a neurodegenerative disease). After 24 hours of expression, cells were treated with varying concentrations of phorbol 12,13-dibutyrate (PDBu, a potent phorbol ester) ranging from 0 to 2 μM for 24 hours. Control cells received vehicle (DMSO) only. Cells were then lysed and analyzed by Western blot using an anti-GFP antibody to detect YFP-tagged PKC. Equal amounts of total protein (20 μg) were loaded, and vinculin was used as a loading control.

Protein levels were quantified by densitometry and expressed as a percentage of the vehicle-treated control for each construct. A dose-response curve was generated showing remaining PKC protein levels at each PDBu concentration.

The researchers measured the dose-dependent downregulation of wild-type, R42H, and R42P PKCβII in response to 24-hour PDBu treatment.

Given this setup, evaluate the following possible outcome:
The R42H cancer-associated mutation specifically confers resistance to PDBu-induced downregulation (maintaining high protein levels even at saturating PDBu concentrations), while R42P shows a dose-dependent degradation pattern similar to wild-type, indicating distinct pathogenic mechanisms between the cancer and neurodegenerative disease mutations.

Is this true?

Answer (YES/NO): NO